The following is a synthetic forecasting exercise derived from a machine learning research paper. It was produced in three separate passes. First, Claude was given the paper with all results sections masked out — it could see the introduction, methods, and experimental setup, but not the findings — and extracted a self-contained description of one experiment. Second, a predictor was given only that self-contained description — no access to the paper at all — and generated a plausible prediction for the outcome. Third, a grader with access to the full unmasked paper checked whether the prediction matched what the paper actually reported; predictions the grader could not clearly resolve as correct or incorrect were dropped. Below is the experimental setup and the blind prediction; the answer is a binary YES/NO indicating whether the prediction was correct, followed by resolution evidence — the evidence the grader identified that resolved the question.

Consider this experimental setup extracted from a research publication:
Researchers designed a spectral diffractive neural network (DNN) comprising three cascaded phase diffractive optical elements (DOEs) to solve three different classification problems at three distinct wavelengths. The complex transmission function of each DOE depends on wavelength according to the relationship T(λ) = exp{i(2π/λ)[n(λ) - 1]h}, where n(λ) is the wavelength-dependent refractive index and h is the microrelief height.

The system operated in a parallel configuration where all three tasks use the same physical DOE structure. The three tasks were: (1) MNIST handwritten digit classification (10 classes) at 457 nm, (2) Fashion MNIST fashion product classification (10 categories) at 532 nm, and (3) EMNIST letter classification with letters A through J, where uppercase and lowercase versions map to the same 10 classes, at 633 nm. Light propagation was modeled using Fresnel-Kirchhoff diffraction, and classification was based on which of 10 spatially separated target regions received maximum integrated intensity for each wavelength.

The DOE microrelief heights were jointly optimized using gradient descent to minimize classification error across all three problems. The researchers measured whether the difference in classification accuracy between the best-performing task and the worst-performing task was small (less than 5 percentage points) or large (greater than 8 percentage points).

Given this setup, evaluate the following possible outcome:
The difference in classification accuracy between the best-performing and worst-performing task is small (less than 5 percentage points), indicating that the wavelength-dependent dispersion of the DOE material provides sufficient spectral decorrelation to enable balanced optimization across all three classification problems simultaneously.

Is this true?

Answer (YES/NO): NO